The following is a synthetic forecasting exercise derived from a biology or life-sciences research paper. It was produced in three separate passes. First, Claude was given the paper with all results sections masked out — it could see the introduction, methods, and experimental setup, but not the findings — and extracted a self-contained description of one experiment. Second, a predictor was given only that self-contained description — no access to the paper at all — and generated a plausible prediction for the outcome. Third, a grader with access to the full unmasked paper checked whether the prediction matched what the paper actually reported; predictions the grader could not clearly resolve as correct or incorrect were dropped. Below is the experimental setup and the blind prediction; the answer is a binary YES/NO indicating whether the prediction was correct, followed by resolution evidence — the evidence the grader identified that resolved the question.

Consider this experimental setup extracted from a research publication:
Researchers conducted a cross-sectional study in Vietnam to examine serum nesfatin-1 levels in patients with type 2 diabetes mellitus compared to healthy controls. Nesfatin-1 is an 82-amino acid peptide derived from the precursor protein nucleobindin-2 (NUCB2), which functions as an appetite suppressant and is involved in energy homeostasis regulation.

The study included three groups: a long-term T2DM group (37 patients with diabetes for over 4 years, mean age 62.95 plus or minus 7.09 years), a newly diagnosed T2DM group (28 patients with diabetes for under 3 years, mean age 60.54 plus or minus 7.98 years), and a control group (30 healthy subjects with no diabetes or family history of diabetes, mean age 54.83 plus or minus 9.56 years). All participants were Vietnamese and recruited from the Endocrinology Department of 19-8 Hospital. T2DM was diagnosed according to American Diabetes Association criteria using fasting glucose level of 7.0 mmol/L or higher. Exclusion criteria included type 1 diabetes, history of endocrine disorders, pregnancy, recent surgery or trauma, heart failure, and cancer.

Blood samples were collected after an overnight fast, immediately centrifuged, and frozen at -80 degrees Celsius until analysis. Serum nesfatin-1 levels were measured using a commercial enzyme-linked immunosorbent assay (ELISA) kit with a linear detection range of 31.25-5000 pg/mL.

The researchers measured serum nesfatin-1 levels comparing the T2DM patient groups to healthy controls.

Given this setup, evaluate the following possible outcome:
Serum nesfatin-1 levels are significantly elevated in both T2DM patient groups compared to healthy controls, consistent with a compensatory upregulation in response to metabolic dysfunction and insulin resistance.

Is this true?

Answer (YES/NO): NO